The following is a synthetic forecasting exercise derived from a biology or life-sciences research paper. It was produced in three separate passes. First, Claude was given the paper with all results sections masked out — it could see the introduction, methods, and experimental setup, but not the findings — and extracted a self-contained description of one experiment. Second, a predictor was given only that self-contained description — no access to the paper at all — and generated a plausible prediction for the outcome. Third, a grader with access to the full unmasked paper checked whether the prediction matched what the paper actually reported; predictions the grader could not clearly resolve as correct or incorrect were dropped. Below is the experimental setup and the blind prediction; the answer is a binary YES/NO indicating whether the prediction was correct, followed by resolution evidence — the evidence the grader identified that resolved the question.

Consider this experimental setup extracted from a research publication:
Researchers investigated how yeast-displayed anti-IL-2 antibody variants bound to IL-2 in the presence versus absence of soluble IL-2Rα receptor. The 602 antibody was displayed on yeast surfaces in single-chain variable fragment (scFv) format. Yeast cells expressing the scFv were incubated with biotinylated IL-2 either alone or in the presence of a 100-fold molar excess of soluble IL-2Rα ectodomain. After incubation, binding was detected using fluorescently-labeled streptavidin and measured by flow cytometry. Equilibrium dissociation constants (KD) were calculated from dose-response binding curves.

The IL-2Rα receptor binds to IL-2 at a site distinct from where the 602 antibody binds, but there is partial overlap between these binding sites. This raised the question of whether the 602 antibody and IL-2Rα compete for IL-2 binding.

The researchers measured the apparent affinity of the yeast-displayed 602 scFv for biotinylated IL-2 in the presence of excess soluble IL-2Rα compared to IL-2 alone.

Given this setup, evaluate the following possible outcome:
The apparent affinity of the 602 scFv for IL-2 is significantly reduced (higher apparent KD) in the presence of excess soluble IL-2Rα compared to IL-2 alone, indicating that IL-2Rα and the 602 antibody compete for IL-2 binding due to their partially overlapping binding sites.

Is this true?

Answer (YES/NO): YES